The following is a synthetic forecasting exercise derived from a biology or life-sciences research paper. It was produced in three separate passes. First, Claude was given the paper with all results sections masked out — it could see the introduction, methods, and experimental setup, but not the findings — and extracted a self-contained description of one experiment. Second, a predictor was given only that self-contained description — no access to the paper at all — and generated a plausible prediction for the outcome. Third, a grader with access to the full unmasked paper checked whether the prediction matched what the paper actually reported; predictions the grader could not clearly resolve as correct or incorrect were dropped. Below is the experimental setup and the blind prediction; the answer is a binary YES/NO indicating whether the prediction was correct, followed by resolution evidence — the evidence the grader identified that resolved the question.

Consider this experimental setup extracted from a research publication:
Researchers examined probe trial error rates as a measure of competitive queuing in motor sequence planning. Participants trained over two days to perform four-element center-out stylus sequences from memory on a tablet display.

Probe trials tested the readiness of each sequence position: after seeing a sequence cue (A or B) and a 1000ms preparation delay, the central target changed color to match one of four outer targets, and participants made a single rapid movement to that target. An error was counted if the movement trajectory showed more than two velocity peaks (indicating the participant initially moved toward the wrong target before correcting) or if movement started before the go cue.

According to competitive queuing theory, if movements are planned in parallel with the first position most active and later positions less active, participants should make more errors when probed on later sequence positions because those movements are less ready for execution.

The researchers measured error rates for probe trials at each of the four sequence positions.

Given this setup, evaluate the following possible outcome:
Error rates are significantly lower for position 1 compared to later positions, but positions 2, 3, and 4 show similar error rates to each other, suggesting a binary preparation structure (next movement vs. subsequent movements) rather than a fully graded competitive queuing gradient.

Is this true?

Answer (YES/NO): NO